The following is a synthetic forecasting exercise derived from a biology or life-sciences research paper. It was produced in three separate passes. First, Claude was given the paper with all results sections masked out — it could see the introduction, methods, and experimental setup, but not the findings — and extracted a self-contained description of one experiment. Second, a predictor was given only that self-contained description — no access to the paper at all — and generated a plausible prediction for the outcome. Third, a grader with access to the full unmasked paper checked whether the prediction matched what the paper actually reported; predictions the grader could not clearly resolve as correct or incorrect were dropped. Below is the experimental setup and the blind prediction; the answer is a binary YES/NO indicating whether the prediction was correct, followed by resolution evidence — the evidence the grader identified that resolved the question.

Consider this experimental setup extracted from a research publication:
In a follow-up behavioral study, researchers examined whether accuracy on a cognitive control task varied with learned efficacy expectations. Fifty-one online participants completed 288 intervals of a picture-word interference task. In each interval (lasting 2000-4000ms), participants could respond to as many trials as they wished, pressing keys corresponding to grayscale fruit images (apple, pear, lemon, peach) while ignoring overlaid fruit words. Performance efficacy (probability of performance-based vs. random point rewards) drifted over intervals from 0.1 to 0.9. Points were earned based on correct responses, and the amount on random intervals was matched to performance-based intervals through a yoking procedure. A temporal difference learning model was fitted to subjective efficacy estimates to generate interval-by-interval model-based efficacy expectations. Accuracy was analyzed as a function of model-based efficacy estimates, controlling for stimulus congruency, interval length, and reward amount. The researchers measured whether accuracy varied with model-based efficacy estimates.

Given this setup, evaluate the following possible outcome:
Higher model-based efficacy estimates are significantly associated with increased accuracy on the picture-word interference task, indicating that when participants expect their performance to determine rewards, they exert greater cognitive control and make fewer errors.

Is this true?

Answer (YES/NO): YES